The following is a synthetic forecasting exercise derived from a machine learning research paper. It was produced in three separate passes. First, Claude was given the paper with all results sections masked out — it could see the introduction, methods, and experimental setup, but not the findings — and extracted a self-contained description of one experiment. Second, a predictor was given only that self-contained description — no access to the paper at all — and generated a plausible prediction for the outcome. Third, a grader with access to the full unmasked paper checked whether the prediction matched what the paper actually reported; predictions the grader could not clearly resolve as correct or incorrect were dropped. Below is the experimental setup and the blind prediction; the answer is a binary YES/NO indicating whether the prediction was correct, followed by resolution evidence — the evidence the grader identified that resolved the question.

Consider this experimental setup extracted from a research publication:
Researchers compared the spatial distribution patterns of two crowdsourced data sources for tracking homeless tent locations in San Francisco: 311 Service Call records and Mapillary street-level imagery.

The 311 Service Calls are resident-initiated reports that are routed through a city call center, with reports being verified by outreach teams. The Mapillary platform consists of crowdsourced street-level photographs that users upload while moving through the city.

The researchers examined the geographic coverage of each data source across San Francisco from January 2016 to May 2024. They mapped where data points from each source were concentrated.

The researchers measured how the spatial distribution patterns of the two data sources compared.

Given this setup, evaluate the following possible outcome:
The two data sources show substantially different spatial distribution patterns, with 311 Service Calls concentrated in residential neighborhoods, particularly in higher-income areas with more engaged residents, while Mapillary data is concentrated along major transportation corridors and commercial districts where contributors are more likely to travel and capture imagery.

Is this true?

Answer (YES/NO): NO